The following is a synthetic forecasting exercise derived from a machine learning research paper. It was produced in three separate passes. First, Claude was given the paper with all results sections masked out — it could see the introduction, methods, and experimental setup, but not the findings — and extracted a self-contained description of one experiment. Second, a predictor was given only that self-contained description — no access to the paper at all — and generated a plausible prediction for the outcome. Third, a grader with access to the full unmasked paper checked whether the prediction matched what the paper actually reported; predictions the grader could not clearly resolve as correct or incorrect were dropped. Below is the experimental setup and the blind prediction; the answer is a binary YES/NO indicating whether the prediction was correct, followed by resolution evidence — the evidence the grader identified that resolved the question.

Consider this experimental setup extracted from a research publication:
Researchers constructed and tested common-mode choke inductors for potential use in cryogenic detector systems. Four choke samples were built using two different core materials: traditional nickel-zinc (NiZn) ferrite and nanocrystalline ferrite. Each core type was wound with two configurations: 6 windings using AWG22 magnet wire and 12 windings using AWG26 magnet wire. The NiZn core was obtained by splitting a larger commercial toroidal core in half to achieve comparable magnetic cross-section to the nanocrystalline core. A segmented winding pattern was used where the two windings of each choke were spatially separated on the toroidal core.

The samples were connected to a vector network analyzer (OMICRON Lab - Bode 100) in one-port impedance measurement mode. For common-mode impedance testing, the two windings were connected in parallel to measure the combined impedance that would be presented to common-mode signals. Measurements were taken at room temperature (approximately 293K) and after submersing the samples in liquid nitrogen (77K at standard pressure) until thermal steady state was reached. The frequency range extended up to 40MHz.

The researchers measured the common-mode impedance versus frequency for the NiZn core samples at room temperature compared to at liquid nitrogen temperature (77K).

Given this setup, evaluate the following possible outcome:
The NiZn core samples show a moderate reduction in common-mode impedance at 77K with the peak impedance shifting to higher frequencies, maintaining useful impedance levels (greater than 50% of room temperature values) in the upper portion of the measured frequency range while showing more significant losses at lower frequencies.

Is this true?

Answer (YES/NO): NO